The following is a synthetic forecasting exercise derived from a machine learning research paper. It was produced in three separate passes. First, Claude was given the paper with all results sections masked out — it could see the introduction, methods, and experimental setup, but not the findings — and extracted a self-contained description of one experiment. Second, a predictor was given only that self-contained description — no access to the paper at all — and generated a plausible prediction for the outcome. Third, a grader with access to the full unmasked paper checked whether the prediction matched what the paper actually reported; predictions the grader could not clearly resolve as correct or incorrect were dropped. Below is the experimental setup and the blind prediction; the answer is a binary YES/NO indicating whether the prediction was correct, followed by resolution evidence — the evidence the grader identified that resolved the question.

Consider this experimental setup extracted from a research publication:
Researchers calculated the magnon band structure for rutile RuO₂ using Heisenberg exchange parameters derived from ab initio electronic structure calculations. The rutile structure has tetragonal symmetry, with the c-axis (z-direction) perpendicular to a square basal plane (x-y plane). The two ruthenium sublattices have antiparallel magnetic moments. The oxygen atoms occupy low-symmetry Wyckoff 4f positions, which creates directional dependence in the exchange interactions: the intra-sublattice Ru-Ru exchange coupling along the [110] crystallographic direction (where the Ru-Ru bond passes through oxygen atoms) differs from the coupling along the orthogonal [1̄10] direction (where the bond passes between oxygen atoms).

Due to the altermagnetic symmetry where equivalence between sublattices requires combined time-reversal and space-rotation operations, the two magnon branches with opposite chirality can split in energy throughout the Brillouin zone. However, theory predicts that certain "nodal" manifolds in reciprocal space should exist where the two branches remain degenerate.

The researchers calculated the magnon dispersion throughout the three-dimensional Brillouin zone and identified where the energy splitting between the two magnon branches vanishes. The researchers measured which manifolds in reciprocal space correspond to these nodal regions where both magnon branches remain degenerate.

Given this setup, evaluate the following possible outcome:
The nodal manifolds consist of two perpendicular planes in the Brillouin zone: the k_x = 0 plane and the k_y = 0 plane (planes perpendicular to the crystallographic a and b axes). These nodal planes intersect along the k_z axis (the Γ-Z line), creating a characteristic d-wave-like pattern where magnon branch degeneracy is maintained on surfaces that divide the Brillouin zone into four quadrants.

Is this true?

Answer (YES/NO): YES